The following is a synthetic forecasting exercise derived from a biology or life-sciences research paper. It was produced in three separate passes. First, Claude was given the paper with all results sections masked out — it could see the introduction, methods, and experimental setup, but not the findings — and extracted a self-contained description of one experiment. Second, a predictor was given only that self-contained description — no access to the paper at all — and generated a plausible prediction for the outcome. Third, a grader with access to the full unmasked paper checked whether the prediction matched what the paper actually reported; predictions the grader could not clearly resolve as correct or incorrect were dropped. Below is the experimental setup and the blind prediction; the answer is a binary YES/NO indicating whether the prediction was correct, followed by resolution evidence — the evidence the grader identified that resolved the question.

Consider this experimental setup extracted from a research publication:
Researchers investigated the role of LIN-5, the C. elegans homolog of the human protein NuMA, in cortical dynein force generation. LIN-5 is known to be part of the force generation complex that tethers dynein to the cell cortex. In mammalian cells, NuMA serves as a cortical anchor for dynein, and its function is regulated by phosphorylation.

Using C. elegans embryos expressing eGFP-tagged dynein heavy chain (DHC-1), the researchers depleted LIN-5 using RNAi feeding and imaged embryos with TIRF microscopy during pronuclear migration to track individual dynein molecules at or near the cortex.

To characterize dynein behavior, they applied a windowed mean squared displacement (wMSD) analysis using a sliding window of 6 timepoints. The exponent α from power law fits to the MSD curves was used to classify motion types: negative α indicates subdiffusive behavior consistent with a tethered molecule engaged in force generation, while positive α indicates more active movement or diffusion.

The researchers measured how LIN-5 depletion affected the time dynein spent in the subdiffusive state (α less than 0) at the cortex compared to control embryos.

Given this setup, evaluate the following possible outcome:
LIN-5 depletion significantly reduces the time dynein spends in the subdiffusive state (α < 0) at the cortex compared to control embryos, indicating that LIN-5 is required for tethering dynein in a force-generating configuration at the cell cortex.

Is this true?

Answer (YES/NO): NO